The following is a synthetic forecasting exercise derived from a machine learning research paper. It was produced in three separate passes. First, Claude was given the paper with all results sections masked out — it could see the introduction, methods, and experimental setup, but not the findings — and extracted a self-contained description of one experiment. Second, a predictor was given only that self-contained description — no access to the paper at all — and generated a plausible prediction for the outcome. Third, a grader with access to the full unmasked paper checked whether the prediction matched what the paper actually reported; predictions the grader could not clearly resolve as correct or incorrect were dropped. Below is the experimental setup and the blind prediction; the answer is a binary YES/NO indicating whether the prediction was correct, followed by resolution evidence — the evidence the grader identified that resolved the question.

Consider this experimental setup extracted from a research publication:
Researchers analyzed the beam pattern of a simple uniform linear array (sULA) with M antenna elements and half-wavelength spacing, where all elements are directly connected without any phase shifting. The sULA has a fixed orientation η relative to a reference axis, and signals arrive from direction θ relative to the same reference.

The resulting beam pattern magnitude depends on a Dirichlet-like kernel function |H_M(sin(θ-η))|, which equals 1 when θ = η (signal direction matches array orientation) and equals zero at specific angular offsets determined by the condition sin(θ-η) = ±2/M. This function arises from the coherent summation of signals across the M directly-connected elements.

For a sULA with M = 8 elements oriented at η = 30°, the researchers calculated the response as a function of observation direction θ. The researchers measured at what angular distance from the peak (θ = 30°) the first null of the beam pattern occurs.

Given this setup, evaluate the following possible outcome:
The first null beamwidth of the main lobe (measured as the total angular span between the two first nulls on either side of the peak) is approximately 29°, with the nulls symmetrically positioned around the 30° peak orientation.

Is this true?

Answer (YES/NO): YES